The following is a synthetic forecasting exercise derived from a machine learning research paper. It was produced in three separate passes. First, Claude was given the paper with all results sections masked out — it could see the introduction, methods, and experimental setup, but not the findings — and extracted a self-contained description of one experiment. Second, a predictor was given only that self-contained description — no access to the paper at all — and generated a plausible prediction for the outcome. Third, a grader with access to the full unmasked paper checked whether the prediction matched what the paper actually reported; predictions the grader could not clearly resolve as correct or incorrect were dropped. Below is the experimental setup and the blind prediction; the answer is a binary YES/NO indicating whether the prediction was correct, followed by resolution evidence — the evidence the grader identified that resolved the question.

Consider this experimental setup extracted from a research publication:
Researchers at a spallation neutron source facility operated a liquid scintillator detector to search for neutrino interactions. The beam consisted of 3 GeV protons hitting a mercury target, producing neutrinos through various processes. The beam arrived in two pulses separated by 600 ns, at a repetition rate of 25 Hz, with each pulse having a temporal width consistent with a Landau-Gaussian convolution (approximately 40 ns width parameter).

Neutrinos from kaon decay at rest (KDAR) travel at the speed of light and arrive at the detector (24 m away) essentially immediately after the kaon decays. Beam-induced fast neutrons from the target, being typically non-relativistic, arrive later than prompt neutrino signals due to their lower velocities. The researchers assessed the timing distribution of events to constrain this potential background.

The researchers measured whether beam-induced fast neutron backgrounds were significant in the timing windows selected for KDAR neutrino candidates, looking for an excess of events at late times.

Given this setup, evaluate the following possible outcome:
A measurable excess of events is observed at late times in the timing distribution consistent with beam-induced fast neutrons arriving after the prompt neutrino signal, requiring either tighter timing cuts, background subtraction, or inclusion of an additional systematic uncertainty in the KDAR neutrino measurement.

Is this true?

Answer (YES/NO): NO